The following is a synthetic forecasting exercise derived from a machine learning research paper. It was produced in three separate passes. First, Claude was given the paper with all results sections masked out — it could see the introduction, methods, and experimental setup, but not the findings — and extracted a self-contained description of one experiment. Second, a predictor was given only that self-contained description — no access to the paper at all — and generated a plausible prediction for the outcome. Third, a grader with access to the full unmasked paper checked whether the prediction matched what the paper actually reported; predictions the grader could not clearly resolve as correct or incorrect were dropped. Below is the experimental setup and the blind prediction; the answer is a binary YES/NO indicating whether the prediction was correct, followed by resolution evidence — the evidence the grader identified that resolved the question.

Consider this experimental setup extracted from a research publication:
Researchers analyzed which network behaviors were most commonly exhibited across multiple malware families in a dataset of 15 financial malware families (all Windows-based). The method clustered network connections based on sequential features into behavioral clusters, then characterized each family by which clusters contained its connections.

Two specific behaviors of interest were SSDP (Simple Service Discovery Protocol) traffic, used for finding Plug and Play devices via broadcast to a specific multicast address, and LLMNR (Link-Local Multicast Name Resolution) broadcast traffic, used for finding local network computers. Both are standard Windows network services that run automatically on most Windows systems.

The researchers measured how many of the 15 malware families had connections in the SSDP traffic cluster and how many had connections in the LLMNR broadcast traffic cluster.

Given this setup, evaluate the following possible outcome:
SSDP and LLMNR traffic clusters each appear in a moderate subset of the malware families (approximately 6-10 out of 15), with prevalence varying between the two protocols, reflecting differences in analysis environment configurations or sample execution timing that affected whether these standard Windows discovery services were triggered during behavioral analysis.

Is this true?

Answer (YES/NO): NO